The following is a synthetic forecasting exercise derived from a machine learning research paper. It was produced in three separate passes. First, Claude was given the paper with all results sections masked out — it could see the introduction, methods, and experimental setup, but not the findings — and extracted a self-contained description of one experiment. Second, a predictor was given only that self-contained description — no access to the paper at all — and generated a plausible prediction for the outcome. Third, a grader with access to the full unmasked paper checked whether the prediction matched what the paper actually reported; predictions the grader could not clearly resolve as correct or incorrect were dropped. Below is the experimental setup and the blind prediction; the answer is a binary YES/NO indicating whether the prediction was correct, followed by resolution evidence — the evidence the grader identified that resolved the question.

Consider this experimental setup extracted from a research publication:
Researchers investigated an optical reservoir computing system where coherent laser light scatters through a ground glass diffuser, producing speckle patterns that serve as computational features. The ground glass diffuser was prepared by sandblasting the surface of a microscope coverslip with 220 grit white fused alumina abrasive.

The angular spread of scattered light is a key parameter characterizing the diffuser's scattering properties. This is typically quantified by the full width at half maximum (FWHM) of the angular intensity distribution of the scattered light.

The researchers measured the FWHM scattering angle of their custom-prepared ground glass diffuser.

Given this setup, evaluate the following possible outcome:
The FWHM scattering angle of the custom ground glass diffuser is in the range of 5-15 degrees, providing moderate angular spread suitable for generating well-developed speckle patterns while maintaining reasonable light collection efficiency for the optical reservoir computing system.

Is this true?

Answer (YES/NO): YES